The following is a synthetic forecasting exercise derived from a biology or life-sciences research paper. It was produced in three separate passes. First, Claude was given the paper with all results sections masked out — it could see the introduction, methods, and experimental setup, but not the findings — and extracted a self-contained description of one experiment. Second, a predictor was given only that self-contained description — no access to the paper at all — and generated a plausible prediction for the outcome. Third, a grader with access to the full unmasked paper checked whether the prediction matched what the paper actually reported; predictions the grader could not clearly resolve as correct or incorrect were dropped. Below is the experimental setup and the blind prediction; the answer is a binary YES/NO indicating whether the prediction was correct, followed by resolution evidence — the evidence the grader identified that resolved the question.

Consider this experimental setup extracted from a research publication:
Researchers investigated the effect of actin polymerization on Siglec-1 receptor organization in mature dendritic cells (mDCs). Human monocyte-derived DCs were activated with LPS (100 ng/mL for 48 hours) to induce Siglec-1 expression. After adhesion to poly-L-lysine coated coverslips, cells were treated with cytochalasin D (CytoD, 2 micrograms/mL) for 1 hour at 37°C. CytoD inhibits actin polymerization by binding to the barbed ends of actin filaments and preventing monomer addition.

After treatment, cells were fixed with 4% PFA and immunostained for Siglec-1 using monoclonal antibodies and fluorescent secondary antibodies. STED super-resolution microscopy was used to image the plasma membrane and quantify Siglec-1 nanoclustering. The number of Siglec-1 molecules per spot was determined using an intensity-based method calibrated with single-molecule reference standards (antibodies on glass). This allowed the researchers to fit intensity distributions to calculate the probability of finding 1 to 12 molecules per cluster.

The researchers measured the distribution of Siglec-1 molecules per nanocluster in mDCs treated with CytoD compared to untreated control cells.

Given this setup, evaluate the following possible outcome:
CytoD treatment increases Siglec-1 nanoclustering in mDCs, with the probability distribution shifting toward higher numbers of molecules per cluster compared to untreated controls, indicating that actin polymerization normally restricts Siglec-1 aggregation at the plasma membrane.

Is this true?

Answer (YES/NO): NO